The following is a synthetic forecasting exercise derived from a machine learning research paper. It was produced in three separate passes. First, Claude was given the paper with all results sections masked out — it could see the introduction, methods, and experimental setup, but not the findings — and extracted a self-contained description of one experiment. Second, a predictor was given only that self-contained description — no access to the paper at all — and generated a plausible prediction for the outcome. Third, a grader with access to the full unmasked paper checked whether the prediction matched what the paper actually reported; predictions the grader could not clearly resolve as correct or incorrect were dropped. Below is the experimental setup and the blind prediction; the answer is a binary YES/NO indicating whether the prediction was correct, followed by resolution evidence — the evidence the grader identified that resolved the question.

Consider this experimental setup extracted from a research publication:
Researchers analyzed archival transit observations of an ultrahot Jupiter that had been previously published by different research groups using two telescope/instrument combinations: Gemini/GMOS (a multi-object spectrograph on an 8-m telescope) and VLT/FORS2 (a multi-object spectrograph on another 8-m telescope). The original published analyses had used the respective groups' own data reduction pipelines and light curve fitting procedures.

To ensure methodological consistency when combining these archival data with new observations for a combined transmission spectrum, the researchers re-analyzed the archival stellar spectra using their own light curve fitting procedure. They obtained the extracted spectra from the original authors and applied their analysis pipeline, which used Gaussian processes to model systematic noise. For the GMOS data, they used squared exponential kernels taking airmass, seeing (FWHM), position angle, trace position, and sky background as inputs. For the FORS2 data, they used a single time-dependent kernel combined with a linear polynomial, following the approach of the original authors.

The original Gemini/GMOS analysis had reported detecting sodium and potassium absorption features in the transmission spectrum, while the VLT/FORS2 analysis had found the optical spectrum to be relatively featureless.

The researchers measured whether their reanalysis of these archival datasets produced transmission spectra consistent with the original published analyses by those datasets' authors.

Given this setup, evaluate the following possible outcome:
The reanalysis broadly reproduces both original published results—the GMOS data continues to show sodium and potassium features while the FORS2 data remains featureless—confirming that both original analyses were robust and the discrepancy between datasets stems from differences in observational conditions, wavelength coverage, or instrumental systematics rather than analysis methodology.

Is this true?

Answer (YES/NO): YES